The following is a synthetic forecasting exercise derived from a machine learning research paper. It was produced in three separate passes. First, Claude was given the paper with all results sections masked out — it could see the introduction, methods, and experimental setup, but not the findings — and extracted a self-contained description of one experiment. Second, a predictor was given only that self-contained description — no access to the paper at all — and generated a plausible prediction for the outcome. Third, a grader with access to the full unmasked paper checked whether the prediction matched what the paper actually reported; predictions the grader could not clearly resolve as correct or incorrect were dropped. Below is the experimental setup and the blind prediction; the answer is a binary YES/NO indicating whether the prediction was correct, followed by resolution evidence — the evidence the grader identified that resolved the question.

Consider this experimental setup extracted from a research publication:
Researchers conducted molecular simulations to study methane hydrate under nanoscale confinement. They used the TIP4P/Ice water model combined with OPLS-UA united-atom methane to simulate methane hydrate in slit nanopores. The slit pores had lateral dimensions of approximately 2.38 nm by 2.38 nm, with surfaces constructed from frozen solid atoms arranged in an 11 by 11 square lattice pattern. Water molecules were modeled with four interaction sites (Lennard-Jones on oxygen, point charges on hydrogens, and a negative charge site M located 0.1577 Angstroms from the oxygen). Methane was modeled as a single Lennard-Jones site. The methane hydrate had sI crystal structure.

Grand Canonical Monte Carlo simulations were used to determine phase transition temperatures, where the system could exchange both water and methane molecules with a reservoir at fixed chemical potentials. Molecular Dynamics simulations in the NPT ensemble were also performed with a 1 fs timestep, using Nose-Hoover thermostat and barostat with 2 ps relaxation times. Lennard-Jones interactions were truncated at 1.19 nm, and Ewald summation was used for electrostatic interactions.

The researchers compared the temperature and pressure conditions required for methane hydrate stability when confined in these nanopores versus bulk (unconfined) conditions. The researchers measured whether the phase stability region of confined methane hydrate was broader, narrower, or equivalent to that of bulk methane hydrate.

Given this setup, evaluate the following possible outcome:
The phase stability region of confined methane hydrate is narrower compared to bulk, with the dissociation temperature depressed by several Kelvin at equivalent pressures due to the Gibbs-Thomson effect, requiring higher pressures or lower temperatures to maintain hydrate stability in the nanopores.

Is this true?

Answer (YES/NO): YES